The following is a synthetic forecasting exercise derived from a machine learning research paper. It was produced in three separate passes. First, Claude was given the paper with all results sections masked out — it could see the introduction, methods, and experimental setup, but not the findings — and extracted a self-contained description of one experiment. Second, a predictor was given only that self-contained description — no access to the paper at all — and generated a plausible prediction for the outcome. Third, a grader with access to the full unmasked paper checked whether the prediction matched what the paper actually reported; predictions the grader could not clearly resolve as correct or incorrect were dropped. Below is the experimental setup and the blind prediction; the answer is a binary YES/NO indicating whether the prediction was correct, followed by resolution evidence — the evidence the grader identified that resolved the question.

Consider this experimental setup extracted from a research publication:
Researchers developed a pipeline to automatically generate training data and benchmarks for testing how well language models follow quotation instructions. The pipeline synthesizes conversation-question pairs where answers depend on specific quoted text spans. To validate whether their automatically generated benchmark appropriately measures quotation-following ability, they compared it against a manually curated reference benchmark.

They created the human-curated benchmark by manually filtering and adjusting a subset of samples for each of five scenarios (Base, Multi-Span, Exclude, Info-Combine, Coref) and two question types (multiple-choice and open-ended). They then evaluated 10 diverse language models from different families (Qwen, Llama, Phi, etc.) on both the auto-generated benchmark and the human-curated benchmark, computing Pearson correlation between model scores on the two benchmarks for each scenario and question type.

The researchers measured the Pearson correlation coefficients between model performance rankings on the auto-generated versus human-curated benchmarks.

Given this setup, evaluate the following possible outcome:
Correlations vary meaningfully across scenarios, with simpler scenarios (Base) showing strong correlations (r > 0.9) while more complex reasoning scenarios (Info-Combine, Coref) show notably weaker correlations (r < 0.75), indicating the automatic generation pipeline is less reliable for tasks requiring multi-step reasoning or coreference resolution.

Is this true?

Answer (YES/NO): NO